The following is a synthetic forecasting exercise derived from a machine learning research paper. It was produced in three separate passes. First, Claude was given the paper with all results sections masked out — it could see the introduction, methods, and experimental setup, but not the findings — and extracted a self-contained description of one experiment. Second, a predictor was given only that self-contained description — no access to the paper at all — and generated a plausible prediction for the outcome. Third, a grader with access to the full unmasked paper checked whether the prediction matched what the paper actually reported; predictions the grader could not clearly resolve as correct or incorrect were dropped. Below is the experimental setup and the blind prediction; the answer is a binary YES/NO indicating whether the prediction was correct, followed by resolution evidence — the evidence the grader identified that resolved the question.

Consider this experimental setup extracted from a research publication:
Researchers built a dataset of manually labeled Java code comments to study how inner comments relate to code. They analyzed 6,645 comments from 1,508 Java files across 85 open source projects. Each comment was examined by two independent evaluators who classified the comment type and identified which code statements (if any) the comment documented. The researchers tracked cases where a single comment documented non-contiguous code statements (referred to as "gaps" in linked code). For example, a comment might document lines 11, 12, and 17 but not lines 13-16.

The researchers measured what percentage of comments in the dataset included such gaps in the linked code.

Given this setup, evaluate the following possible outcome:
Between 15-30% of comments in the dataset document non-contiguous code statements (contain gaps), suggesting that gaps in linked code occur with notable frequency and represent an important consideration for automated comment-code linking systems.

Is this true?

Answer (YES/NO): YES